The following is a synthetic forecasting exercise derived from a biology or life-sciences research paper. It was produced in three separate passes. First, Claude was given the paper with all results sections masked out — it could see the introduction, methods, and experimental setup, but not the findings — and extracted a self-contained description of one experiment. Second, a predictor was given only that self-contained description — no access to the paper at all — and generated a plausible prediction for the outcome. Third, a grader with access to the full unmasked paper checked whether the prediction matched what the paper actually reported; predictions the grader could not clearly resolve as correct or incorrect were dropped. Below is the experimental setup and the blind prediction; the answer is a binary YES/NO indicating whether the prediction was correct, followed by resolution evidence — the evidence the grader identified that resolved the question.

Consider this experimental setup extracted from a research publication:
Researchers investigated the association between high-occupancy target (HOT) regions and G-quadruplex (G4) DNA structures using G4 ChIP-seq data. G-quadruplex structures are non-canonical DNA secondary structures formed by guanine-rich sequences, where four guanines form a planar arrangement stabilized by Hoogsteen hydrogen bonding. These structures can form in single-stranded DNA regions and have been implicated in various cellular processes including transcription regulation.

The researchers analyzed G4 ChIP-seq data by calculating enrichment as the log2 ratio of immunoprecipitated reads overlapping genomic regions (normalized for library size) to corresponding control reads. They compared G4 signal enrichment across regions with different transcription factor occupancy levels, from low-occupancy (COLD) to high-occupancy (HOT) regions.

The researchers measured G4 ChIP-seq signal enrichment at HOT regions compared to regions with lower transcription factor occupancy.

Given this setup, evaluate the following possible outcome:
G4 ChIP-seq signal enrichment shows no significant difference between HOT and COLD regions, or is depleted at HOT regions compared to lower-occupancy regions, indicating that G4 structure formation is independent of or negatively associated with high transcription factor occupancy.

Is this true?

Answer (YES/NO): NO